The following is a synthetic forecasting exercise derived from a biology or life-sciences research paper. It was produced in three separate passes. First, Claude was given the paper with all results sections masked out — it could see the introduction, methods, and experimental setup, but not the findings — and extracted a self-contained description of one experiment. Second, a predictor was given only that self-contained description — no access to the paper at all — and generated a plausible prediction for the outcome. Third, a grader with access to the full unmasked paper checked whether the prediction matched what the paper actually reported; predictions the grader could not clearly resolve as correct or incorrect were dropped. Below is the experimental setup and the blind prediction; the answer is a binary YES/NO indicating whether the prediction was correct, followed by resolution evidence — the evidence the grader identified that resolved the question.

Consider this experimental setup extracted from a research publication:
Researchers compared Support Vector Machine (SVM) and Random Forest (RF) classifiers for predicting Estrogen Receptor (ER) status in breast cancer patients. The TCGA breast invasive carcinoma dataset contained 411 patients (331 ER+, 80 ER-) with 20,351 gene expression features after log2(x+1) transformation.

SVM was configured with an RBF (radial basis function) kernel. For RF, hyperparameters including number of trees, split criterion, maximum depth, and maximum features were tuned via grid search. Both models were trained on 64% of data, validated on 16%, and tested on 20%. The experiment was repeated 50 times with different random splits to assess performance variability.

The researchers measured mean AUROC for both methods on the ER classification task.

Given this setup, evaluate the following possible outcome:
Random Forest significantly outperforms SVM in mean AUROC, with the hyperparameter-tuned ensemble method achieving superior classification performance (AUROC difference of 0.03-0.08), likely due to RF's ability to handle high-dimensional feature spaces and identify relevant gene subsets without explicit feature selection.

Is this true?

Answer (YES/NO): NO